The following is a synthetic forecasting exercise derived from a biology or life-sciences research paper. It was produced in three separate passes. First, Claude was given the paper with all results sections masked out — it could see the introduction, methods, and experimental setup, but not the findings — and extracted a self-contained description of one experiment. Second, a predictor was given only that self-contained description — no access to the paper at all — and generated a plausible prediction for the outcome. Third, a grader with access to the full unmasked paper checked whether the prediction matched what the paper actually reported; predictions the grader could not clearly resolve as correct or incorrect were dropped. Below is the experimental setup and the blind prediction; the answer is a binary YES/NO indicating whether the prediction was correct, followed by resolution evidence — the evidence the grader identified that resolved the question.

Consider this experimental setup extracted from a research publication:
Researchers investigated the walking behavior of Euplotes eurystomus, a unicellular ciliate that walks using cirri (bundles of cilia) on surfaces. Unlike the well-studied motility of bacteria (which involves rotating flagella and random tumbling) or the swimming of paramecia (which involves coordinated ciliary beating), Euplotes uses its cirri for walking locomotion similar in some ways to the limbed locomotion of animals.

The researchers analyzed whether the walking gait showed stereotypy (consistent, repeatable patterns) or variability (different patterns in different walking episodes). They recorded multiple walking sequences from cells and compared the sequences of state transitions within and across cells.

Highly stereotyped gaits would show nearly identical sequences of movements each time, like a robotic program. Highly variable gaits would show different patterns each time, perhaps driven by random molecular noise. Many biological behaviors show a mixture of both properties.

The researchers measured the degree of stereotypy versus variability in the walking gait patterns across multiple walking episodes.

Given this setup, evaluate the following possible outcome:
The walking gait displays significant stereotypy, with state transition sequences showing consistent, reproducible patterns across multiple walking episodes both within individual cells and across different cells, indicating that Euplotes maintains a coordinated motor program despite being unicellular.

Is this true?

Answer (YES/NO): NO